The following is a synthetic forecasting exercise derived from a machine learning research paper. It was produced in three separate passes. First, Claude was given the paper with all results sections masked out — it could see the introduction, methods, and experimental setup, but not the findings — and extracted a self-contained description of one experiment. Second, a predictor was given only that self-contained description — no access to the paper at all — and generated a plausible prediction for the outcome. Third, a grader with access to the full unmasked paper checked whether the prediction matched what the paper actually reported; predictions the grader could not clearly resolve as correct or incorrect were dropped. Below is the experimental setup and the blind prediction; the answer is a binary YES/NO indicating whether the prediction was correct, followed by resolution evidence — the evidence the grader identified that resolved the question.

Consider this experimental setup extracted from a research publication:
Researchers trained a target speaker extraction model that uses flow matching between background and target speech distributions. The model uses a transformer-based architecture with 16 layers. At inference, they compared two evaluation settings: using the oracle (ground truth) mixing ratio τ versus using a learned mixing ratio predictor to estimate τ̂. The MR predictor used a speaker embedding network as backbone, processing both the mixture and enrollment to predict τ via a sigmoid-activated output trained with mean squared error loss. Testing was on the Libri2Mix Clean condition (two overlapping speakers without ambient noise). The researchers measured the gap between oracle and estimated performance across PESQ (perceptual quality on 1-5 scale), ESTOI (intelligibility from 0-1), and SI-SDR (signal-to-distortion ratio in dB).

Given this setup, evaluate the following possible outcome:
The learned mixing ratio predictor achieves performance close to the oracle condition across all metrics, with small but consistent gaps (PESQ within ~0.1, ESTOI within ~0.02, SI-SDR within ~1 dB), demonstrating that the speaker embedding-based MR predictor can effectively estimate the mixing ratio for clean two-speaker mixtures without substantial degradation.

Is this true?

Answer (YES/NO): YES